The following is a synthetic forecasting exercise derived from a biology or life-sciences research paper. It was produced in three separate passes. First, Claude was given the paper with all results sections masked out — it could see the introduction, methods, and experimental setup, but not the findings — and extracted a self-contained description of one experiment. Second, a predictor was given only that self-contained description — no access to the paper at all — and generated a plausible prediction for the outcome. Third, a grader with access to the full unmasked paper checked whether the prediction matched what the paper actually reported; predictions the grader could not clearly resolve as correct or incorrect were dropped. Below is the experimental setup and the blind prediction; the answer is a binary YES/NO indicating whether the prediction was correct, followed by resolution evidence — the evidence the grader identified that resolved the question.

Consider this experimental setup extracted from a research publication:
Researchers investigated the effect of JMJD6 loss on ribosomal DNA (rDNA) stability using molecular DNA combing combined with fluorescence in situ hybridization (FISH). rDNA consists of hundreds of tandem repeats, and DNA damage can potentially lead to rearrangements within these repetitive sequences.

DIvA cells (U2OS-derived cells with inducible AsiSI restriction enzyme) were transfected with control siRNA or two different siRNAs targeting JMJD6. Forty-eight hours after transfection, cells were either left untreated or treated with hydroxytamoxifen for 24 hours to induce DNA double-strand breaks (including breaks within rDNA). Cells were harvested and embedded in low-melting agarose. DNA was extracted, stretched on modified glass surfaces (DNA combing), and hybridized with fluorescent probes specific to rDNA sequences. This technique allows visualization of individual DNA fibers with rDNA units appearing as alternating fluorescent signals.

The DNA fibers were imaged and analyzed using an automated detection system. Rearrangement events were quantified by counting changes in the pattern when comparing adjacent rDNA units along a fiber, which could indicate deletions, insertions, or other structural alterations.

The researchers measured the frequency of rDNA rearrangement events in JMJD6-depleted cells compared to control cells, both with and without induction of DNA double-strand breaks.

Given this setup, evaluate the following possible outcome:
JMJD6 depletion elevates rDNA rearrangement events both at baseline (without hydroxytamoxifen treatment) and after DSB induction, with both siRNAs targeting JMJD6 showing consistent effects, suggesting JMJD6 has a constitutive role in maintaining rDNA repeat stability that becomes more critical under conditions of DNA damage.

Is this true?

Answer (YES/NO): YES